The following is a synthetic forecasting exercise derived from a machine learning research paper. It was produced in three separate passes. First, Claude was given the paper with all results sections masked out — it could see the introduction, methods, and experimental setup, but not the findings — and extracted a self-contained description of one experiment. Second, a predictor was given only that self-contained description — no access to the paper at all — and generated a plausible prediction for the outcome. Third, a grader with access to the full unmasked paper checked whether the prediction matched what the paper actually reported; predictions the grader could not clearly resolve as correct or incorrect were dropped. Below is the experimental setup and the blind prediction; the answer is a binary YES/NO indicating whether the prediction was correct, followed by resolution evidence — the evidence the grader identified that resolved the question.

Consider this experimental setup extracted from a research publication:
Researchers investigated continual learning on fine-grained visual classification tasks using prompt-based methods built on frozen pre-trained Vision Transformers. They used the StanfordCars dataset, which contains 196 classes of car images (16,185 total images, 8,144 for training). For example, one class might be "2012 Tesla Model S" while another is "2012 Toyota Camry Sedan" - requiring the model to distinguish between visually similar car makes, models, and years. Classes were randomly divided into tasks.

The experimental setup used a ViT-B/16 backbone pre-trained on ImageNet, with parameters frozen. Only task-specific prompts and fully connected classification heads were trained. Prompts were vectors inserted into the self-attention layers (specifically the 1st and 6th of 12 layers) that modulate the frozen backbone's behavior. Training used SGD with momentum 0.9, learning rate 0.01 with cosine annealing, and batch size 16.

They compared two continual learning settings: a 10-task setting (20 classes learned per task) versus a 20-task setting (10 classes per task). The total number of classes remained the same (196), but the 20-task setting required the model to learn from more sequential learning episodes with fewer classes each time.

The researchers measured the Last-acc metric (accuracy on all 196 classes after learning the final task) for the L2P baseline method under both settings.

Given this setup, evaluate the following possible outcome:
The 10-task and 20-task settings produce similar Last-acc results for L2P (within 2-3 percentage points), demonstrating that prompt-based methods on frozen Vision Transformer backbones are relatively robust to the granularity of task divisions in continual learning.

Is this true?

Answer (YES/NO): NO